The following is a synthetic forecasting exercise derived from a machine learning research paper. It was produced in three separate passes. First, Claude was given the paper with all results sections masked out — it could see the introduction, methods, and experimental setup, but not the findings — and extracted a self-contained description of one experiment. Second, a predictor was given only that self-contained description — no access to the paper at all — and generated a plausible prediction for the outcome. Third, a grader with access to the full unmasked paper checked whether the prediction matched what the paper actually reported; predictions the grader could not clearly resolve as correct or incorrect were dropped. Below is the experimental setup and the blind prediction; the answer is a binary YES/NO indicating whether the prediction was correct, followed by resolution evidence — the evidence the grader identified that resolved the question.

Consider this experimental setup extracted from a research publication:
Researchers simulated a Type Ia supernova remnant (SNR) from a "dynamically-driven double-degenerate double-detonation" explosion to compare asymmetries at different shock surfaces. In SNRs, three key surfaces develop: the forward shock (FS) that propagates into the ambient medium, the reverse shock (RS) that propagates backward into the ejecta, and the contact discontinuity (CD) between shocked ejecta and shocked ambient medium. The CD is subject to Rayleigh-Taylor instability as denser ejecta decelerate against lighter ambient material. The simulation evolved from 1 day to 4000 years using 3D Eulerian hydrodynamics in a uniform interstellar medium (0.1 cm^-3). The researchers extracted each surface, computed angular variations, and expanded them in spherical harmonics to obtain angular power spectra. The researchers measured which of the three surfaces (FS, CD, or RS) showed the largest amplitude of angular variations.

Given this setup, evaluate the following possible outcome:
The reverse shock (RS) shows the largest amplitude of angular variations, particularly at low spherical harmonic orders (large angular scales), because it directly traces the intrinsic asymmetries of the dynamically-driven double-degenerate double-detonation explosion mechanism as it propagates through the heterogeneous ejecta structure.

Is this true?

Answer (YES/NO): NO